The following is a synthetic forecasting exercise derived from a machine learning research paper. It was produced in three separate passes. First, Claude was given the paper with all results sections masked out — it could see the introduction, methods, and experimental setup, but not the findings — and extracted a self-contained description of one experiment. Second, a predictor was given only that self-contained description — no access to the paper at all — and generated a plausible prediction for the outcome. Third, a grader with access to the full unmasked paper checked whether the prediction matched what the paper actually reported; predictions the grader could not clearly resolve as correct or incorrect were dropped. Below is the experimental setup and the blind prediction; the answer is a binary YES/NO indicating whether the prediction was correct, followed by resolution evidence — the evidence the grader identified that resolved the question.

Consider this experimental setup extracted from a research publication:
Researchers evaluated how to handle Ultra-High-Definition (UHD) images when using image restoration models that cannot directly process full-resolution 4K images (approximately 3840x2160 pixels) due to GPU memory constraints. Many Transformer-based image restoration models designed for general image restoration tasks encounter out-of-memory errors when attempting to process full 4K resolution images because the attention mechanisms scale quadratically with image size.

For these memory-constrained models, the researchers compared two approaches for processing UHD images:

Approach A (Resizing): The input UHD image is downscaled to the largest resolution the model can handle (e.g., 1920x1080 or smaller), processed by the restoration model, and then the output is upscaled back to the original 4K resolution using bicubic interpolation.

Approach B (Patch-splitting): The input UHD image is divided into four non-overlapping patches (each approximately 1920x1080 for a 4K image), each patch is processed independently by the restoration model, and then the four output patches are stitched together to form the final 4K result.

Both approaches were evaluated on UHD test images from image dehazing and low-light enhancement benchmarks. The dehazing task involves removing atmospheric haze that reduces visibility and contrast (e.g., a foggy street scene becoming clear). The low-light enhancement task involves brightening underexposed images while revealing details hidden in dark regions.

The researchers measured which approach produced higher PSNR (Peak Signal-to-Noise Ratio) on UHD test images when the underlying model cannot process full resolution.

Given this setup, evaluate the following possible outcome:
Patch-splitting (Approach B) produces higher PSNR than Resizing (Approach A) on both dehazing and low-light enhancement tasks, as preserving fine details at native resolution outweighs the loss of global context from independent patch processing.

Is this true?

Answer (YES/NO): NO